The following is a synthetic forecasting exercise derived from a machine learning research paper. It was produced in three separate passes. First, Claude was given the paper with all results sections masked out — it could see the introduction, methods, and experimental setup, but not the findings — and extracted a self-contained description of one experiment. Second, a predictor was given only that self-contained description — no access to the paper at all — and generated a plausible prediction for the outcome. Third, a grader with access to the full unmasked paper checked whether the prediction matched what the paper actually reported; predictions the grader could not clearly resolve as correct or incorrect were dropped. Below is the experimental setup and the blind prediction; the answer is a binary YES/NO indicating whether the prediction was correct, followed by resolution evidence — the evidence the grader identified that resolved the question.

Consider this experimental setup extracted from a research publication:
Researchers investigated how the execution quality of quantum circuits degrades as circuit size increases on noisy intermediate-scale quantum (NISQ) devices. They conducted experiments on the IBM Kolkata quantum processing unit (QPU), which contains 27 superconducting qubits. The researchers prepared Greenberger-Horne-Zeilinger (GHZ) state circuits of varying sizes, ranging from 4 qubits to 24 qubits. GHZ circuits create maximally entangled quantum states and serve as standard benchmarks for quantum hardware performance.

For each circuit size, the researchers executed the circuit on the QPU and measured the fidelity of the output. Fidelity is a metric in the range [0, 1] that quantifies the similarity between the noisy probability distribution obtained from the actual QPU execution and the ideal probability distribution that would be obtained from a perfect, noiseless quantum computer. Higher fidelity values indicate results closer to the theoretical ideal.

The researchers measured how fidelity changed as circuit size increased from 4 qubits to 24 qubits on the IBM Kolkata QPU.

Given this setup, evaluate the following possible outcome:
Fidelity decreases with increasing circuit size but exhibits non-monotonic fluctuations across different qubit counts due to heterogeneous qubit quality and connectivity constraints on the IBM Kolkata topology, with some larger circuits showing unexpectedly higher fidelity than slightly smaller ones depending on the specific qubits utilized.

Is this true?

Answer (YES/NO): NO